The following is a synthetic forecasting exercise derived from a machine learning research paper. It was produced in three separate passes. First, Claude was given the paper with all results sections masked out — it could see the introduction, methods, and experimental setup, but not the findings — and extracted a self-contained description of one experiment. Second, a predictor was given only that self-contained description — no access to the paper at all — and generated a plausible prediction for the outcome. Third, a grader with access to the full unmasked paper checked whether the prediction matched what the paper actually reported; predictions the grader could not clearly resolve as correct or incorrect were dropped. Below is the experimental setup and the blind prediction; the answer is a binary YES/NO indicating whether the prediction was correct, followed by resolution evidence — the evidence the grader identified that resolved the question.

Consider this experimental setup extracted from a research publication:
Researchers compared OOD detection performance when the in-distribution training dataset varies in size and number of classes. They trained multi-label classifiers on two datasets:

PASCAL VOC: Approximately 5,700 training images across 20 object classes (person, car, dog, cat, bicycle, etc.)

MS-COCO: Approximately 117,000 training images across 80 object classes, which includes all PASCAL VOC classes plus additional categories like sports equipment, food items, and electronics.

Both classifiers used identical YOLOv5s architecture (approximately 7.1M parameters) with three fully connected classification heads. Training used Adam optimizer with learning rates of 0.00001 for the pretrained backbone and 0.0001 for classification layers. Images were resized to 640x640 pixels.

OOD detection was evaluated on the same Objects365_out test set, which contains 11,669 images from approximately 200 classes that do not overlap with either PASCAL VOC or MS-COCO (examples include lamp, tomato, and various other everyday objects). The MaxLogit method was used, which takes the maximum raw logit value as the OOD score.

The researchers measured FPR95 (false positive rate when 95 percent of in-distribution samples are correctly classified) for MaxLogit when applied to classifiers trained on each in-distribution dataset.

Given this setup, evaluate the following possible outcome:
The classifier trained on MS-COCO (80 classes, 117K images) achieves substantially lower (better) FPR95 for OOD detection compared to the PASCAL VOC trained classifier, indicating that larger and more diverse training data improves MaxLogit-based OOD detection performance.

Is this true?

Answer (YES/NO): YES